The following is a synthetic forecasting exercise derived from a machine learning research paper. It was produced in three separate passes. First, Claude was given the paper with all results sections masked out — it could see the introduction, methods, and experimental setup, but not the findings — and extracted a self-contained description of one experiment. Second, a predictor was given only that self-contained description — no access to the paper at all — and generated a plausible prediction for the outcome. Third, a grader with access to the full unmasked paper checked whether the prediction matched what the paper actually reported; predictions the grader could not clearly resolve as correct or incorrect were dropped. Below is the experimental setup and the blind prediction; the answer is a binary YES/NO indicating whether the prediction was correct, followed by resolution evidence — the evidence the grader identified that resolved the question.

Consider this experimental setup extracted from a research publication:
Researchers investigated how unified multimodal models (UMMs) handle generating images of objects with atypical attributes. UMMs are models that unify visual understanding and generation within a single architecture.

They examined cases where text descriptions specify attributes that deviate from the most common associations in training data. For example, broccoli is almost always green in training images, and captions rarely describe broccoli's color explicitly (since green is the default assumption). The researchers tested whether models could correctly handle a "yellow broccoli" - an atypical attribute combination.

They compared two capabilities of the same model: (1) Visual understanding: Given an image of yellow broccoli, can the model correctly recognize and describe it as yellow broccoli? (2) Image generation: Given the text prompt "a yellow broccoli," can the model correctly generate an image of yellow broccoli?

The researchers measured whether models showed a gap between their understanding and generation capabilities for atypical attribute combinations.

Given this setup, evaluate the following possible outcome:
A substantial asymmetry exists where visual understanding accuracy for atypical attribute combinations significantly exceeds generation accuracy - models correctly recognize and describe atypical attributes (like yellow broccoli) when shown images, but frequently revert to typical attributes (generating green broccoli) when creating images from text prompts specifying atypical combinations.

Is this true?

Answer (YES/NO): YES